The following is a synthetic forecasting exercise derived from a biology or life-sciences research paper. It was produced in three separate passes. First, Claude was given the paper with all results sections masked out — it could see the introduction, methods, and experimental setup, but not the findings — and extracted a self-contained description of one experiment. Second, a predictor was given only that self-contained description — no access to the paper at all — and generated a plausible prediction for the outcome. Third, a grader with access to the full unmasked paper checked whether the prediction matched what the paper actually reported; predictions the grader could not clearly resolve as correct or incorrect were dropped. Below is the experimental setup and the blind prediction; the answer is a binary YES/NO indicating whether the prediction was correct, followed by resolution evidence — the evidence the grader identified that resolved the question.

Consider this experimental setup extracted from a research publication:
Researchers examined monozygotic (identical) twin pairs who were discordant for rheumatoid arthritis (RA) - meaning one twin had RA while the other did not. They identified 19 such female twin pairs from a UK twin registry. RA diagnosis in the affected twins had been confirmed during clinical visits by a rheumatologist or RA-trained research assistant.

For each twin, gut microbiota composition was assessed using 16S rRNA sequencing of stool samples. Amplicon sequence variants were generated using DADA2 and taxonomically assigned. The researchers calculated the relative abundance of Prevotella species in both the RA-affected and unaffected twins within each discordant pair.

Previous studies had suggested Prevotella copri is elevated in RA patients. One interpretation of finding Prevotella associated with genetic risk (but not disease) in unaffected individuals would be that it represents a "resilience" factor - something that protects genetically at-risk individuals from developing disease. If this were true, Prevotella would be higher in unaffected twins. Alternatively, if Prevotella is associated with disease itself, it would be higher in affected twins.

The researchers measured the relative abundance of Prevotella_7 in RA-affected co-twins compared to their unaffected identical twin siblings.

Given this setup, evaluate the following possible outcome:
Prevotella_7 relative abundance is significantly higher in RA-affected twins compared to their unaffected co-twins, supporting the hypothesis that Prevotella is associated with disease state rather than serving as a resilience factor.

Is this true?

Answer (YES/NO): NO